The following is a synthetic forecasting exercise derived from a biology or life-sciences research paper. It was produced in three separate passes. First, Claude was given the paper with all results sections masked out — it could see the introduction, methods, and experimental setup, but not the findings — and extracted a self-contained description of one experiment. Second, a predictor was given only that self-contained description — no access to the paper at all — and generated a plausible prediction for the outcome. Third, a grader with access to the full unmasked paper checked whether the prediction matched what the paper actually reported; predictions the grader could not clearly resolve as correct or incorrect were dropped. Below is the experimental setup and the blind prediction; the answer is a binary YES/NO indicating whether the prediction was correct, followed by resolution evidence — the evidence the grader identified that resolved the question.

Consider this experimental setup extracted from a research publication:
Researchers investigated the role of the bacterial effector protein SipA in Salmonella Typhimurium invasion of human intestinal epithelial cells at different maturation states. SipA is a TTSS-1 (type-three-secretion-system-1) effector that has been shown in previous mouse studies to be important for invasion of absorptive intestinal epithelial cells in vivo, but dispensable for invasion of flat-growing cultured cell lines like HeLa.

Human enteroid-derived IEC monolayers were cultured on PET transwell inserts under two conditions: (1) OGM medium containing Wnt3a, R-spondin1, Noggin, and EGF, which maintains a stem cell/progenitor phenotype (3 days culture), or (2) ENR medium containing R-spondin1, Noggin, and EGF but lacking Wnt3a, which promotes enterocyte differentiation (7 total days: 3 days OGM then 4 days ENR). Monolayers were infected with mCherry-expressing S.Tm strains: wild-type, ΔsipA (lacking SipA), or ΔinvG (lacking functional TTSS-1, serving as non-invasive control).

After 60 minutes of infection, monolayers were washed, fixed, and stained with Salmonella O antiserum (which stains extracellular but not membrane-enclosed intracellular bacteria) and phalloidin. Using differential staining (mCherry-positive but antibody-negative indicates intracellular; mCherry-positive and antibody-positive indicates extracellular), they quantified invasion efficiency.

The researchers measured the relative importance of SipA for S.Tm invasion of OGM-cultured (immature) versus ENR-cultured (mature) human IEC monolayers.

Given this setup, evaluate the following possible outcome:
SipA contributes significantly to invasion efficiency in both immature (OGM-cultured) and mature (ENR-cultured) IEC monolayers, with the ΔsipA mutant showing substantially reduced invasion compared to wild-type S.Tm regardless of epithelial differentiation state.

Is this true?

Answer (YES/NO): YES